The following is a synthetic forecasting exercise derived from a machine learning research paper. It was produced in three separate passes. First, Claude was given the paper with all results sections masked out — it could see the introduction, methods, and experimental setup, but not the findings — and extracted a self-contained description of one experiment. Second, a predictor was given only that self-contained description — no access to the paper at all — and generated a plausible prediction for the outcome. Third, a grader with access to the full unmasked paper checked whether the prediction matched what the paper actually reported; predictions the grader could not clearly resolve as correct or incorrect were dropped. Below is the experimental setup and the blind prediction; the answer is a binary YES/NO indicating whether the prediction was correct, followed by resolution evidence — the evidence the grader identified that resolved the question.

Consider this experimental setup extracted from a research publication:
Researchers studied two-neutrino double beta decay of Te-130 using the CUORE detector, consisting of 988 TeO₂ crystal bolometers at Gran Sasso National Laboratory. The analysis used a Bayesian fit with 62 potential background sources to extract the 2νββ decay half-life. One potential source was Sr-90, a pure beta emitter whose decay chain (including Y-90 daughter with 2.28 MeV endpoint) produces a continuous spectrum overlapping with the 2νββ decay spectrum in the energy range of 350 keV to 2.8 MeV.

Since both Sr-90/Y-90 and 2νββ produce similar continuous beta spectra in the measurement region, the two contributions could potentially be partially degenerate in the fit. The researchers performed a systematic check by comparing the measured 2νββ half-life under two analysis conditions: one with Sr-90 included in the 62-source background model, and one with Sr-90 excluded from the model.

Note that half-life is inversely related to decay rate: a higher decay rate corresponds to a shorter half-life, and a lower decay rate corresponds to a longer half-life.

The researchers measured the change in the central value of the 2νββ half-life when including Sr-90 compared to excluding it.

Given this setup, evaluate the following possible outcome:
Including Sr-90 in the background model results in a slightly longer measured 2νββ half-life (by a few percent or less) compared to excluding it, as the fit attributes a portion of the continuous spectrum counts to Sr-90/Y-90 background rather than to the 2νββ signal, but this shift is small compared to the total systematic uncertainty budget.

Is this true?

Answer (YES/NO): YES